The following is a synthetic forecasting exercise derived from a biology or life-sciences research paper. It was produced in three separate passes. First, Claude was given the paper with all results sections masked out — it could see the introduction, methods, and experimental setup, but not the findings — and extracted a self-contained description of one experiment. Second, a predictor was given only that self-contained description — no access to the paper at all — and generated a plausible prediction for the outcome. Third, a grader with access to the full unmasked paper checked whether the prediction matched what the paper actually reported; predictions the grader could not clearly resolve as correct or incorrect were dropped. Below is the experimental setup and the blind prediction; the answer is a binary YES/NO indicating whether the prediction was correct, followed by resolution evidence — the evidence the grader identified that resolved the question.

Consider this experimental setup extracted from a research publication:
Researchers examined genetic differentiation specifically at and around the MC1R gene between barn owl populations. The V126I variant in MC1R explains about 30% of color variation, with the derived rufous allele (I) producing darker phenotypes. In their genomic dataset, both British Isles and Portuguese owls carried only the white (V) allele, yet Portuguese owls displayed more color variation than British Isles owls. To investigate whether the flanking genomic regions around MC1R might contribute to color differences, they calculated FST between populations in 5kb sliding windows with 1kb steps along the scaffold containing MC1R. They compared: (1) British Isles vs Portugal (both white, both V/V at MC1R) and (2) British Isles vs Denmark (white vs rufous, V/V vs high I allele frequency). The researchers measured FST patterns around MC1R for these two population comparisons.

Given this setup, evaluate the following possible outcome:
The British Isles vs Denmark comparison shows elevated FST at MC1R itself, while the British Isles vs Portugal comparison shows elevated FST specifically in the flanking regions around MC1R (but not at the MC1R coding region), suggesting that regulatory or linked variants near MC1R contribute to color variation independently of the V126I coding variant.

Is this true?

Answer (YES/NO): NO